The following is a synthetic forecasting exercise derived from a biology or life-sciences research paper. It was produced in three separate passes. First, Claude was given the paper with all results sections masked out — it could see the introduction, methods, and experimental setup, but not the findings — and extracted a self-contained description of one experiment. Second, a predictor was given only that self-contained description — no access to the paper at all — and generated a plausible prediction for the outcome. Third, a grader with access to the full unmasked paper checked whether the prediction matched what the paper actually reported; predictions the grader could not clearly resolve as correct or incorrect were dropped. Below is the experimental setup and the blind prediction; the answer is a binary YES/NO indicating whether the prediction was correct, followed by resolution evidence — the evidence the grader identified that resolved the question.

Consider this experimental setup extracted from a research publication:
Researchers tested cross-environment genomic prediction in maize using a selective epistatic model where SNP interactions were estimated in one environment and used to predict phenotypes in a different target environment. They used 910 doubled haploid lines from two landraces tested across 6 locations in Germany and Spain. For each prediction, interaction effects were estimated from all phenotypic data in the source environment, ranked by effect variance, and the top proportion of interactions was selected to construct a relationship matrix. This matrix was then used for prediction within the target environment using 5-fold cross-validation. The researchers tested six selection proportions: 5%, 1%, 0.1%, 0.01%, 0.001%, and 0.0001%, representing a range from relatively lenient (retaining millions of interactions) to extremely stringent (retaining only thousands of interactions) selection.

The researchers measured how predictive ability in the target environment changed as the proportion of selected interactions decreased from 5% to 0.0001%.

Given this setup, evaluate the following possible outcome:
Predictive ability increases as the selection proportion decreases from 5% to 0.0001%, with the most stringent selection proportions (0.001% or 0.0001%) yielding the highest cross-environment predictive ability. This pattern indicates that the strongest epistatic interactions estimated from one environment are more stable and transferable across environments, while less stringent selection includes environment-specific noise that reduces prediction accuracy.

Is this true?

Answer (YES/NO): NO